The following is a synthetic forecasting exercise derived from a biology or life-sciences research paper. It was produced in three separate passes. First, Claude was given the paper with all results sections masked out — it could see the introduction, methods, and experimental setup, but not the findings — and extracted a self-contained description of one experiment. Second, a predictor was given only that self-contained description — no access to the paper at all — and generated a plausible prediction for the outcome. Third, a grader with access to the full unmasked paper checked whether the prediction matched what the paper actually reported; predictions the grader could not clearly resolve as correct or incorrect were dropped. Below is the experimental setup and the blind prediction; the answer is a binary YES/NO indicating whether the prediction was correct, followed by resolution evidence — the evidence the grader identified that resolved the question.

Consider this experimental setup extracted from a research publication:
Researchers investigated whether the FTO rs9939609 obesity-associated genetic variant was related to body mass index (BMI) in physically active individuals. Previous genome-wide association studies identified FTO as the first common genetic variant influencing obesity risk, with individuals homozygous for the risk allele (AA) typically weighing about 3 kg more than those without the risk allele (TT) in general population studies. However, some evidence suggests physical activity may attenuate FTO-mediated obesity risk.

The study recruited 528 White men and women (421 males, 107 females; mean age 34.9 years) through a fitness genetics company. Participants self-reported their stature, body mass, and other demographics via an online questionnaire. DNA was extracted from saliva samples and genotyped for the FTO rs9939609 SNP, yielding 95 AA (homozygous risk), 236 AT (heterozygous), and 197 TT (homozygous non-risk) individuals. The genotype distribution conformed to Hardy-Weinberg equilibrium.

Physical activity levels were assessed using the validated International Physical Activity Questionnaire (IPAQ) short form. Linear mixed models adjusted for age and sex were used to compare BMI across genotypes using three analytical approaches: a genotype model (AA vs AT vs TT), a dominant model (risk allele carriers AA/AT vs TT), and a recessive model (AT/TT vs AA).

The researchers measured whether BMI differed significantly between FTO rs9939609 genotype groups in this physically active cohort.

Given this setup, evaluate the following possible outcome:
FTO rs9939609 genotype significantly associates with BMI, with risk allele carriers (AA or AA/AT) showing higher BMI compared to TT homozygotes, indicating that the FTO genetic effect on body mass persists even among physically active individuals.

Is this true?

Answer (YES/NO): NO